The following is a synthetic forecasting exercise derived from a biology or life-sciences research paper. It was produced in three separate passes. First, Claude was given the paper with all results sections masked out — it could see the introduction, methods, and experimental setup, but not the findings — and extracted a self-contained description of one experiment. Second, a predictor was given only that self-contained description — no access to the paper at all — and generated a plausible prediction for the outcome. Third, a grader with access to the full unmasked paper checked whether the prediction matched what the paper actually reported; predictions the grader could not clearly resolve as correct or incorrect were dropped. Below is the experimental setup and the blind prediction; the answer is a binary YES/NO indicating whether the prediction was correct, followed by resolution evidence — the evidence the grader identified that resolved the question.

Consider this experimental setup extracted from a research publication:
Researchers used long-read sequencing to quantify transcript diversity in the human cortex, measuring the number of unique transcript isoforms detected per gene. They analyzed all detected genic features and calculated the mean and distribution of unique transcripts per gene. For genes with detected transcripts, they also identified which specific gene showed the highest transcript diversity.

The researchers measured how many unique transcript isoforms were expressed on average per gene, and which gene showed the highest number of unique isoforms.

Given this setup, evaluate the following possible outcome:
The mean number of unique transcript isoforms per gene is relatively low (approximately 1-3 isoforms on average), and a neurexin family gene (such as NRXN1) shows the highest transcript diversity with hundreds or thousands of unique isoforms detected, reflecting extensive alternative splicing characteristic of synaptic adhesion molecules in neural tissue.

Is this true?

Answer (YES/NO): NO